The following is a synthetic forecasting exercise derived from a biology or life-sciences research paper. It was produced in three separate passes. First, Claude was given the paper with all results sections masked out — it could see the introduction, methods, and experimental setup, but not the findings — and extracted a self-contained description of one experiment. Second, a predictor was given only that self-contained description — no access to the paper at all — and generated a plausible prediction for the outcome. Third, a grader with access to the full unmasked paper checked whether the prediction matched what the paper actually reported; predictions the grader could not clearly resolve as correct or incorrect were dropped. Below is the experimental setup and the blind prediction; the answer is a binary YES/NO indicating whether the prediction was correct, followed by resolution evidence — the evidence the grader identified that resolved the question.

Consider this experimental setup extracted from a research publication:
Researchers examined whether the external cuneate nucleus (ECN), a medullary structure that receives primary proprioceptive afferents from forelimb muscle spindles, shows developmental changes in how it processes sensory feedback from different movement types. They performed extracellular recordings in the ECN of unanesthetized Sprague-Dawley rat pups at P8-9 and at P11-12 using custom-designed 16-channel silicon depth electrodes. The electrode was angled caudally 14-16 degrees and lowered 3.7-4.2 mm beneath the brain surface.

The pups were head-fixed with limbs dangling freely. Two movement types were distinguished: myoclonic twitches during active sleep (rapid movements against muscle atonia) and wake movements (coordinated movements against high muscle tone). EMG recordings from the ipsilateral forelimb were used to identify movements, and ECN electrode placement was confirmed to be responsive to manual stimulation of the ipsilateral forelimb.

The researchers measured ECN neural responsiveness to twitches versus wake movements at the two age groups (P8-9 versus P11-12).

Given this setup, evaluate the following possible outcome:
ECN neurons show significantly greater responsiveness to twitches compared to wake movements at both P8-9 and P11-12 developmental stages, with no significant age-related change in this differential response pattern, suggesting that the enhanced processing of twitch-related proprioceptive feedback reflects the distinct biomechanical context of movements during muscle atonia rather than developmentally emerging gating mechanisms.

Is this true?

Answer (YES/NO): NO